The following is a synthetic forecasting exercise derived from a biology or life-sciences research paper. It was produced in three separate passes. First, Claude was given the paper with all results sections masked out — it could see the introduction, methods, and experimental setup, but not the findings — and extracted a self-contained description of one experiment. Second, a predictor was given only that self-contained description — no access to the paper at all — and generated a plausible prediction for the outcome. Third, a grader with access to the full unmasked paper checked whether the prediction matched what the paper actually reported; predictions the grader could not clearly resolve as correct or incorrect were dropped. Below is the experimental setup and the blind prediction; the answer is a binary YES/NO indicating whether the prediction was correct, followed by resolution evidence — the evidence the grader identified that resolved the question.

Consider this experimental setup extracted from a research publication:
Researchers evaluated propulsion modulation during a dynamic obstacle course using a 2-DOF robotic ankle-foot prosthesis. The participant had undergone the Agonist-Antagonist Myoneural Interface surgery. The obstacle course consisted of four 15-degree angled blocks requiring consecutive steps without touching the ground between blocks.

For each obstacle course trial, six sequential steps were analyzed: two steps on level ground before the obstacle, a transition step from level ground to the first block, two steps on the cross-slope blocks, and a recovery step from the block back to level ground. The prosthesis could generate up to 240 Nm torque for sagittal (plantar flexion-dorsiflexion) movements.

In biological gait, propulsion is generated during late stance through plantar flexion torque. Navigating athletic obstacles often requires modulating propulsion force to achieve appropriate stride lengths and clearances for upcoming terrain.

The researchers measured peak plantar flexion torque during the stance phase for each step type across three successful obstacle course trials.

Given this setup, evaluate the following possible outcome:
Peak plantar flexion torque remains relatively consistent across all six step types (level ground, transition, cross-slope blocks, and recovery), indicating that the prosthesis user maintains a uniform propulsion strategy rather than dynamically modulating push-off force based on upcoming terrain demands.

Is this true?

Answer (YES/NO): NO